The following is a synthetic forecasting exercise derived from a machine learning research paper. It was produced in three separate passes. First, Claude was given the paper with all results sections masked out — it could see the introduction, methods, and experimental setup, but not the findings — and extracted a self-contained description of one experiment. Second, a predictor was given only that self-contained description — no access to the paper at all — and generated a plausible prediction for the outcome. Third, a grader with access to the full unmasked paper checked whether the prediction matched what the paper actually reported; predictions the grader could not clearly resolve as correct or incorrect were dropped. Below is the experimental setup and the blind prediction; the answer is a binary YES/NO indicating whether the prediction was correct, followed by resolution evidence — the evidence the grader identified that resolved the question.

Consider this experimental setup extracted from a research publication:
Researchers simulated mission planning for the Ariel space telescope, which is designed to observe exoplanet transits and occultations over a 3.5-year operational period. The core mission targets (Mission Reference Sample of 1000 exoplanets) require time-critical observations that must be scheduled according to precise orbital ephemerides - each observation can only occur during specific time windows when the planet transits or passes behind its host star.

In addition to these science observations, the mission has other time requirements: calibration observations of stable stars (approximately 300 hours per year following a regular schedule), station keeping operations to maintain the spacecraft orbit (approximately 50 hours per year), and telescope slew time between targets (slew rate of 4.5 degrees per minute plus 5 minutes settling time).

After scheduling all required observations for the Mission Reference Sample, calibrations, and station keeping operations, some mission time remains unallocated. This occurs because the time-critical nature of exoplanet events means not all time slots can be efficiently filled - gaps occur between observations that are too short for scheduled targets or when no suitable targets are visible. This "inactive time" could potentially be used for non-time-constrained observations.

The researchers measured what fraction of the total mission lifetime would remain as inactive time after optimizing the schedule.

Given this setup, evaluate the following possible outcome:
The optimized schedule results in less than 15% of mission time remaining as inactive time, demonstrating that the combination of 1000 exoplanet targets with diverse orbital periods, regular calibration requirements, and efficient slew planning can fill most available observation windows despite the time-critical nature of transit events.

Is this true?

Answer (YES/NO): NO